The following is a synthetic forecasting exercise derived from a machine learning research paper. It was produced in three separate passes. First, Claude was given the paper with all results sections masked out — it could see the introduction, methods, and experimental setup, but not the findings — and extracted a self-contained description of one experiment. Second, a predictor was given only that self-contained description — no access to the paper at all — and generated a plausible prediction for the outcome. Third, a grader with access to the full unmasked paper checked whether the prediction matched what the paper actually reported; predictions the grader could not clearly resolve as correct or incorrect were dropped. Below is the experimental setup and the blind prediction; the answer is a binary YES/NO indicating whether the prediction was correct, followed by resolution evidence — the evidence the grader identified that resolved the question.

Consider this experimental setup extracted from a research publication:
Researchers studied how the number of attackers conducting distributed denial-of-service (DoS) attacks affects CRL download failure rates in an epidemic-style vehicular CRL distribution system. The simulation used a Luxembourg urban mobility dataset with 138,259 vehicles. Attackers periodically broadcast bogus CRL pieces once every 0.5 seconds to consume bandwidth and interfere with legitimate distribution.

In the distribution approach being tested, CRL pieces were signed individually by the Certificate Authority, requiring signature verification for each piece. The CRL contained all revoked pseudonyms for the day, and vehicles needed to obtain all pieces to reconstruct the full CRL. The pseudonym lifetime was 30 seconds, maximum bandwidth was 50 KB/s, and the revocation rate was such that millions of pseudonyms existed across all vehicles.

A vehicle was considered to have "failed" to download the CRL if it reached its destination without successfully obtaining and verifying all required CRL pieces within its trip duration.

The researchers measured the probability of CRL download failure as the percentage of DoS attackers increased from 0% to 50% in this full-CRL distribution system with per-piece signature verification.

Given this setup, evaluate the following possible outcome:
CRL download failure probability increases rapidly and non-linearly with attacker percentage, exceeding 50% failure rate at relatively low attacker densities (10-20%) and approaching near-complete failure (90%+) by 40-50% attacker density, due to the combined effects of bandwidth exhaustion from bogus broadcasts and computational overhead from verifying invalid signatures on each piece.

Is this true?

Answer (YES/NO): YES